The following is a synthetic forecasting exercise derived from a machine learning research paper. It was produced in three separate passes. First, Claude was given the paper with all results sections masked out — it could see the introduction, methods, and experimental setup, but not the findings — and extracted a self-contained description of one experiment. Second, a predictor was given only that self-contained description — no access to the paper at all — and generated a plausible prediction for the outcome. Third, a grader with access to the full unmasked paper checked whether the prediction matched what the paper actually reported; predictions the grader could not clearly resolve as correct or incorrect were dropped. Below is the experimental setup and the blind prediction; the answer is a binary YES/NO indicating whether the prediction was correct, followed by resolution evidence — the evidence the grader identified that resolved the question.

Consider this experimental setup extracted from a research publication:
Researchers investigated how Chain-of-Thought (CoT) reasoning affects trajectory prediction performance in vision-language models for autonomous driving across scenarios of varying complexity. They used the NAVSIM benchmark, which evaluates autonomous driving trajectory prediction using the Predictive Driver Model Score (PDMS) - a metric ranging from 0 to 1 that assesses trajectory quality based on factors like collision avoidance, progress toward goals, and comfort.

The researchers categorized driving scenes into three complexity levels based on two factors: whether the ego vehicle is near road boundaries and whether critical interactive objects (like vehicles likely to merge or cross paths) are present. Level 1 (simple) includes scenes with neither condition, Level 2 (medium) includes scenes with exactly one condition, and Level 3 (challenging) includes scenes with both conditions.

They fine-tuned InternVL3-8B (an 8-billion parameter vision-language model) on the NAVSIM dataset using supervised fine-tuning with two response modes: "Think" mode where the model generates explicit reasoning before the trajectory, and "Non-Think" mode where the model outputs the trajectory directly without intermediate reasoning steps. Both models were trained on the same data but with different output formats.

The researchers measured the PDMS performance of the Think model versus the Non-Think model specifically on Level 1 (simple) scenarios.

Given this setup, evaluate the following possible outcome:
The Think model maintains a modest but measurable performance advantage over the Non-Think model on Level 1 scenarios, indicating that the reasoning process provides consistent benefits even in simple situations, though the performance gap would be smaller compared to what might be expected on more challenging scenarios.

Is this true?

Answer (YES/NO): NO